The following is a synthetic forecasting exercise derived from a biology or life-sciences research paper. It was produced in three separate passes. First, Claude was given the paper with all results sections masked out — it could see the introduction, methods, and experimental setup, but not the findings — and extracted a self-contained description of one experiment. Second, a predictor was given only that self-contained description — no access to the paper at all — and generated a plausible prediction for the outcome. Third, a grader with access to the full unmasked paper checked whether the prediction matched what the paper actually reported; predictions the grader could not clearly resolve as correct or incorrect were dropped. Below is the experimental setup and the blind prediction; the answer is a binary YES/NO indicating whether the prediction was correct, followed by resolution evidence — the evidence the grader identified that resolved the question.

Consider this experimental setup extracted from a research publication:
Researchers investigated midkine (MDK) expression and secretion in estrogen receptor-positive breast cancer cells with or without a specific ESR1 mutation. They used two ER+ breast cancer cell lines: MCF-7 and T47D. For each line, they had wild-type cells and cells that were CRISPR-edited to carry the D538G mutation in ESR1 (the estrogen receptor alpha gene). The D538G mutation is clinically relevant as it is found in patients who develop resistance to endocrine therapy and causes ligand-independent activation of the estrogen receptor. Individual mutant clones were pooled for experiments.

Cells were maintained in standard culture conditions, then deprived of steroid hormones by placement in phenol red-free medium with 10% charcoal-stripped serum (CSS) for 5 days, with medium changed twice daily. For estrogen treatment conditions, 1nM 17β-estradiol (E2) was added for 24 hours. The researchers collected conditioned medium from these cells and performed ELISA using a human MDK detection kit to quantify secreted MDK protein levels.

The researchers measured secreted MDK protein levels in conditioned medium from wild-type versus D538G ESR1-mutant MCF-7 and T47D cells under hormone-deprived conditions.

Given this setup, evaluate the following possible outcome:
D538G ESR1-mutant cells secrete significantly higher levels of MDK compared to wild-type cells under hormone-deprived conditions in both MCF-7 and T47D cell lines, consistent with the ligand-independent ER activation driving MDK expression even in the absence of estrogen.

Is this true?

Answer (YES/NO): NO